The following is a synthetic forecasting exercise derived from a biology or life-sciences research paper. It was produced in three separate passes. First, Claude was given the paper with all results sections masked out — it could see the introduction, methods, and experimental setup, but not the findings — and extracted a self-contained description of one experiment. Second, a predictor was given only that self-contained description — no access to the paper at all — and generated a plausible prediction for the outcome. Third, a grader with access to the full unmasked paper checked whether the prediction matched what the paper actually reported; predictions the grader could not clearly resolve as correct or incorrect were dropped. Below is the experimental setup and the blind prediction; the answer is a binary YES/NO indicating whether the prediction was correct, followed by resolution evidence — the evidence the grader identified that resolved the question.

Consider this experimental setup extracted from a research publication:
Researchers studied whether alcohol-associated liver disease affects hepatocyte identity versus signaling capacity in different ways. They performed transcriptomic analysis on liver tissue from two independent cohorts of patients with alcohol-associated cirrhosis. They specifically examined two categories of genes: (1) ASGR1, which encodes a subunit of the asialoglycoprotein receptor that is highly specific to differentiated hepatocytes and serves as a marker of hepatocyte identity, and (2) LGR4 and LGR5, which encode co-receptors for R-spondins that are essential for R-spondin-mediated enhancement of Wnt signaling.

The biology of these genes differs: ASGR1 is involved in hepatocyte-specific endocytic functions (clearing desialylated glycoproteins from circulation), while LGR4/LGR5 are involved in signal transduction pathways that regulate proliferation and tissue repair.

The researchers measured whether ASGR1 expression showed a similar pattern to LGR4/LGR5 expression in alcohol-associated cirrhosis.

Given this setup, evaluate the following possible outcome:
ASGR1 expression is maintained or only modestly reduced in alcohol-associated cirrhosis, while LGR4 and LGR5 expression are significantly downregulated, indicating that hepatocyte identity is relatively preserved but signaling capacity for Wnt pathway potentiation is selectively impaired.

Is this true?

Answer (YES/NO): YES